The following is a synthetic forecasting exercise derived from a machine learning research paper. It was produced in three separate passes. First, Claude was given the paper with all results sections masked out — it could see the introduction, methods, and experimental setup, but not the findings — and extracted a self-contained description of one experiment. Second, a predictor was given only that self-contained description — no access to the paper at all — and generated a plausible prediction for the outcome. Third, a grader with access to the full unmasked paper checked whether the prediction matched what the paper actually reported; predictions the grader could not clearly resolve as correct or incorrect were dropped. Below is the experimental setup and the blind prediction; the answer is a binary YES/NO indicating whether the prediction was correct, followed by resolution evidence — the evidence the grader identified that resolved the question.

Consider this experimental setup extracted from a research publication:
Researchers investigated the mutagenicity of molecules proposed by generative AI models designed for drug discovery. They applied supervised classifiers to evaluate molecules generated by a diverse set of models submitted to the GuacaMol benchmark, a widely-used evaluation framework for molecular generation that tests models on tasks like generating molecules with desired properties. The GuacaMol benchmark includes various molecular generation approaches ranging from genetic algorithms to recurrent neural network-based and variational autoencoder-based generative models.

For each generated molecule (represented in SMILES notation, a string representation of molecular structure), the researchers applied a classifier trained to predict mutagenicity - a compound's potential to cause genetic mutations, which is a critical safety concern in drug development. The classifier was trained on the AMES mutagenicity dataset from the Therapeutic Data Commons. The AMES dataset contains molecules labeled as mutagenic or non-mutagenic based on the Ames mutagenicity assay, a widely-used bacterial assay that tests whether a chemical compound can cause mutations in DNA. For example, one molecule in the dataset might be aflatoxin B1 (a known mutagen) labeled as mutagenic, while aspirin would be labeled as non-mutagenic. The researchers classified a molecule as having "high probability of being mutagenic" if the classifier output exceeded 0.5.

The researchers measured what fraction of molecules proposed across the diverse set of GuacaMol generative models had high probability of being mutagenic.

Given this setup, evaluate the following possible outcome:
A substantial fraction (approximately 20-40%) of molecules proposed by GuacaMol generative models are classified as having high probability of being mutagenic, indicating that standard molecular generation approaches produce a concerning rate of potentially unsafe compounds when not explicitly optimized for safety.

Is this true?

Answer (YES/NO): NO